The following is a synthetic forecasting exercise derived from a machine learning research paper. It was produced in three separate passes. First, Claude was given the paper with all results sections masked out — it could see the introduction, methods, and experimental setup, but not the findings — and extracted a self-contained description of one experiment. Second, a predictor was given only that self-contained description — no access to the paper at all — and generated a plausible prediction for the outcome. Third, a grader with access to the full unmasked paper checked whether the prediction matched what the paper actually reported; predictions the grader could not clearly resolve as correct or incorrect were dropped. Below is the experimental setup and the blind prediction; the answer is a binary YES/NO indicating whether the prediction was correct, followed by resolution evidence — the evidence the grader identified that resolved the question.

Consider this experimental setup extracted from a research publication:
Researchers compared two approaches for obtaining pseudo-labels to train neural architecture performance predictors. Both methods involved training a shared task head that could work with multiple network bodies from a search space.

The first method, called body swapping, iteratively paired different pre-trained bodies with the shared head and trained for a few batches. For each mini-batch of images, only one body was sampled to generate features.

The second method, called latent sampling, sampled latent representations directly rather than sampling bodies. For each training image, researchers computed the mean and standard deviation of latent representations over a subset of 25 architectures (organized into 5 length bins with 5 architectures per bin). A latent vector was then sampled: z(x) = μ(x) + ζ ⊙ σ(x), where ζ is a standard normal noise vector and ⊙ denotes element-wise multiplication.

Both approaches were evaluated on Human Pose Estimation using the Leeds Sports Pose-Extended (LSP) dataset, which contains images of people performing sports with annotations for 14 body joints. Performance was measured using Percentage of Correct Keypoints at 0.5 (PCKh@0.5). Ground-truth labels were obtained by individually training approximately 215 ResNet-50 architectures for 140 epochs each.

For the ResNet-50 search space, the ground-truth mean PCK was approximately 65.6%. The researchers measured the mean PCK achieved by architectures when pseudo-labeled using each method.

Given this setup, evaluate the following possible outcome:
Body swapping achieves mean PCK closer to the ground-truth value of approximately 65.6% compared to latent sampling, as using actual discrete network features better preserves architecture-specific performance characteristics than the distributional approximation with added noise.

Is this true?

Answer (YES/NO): NO